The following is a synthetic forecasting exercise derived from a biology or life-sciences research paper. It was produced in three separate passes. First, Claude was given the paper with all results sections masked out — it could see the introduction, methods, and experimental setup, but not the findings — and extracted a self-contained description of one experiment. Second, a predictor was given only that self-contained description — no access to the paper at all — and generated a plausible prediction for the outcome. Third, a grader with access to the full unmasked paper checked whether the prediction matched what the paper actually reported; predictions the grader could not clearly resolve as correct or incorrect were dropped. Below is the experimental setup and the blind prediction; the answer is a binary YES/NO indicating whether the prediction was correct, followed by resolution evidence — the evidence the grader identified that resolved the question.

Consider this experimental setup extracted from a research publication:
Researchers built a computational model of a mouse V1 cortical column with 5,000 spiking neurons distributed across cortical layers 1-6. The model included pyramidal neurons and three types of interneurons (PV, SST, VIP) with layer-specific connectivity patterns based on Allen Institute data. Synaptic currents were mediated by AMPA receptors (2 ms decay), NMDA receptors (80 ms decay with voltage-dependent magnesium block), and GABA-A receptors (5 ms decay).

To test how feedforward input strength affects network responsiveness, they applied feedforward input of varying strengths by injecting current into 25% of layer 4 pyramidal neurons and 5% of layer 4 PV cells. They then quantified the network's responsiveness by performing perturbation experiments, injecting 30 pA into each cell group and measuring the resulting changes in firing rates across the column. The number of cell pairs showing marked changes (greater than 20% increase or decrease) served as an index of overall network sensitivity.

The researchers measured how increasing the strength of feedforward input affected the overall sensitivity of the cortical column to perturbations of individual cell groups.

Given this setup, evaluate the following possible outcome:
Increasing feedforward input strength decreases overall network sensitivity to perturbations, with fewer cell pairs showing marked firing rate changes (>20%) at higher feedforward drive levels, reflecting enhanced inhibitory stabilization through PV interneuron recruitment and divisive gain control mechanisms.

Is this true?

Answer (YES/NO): NO